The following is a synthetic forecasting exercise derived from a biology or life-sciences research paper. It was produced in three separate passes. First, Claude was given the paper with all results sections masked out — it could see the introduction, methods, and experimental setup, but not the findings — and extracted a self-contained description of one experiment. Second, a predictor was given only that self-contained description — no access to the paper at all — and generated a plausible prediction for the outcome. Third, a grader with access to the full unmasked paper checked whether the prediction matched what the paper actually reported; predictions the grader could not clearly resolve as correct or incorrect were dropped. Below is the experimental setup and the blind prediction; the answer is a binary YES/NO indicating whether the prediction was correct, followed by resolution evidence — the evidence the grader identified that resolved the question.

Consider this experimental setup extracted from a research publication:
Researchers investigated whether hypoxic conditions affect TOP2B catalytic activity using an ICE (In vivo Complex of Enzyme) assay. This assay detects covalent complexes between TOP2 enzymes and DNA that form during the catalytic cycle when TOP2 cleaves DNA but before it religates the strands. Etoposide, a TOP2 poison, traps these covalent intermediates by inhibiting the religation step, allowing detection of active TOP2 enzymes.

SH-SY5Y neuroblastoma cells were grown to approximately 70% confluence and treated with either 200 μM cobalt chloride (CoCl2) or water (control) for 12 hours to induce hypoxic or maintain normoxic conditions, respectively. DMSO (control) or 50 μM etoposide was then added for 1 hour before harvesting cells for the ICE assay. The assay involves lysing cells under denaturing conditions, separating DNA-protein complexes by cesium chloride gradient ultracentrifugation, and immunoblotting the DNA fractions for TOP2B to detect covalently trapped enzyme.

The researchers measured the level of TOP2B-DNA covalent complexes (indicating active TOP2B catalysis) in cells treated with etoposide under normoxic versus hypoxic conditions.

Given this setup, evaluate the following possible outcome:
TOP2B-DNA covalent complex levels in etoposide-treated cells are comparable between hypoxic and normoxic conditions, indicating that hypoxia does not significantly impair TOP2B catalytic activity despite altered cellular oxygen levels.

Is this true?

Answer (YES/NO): NO